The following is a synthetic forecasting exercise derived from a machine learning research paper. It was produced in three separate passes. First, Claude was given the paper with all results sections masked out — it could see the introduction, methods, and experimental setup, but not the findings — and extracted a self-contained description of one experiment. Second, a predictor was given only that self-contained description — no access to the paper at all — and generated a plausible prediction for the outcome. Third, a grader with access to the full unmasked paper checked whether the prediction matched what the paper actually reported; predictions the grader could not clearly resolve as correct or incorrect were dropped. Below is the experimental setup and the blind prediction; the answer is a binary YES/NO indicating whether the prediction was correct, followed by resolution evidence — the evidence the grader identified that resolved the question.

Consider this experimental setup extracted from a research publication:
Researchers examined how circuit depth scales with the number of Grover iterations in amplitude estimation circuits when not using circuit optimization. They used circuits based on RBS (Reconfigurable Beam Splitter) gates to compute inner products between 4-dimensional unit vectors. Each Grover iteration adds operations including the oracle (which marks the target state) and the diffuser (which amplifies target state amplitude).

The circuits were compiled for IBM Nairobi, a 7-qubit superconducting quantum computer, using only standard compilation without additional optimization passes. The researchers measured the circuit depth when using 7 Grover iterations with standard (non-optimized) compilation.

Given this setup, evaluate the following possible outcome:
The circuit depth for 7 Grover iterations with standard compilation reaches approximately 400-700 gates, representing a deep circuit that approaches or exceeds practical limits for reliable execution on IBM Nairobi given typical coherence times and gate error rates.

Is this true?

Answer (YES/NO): YES